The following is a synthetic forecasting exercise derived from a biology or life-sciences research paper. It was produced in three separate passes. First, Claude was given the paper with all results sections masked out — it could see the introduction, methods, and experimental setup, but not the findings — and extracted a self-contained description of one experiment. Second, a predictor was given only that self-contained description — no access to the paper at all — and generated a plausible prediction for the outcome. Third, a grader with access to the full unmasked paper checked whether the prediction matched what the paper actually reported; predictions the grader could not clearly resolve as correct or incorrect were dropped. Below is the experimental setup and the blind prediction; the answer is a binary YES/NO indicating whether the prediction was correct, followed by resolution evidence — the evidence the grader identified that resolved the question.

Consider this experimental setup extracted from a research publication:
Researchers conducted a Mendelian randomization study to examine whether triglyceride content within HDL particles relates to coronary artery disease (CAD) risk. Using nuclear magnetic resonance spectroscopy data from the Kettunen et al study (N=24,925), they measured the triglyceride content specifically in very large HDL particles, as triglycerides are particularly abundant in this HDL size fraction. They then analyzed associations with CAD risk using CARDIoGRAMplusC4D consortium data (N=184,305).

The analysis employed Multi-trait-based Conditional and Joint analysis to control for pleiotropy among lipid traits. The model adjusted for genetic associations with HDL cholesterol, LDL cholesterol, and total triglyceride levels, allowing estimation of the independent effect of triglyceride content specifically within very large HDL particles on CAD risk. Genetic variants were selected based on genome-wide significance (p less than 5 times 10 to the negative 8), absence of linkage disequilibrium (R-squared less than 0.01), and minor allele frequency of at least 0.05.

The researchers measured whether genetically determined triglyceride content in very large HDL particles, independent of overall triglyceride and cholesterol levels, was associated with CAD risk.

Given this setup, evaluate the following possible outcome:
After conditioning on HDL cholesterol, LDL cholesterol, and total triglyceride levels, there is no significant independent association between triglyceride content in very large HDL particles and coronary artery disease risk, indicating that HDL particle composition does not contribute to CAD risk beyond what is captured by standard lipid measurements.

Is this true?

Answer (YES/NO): NO